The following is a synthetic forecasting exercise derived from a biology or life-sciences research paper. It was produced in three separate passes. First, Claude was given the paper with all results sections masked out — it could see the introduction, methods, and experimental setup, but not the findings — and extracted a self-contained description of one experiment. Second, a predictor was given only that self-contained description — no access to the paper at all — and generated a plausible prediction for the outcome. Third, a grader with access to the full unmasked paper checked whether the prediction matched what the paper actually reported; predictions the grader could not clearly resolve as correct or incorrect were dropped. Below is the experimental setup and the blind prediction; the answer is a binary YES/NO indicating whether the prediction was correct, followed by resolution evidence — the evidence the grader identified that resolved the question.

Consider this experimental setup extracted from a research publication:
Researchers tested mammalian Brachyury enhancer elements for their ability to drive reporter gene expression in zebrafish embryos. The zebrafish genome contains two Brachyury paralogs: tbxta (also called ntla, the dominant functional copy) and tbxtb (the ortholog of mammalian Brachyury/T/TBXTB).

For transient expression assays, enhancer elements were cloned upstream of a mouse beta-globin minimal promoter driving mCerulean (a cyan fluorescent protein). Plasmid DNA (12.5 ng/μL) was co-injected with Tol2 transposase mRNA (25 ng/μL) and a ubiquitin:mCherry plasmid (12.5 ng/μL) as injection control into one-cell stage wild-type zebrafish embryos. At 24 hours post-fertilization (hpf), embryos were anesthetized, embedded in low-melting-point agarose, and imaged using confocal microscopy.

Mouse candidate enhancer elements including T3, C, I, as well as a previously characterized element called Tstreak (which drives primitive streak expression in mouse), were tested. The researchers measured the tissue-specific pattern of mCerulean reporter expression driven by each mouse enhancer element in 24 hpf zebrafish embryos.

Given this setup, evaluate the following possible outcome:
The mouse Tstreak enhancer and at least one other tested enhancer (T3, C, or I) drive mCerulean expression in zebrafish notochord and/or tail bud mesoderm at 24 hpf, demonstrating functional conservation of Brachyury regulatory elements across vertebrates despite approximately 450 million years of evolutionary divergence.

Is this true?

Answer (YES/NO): NO